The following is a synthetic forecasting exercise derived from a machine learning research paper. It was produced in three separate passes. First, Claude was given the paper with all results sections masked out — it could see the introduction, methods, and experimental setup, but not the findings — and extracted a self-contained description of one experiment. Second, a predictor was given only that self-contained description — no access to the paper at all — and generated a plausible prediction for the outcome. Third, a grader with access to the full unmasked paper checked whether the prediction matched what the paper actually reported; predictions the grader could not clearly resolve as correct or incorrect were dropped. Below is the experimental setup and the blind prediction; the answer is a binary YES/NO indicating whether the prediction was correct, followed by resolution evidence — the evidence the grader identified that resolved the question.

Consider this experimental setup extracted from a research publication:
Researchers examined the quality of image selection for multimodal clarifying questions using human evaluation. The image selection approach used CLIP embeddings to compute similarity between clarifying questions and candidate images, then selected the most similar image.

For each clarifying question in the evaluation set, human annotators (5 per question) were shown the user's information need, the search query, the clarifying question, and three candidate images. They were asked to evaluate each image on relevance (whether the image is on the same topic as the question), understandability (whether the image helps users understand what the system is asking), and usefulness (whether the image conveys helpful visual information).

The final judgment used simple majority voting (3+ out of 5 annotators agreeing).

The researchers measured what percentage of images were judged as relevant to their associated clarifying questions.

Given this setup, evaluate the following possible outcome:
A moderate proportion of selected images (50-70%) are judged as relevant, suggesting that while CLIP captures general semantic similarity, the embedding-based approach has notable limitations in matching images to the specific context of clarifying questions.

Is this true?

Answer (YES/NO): YES